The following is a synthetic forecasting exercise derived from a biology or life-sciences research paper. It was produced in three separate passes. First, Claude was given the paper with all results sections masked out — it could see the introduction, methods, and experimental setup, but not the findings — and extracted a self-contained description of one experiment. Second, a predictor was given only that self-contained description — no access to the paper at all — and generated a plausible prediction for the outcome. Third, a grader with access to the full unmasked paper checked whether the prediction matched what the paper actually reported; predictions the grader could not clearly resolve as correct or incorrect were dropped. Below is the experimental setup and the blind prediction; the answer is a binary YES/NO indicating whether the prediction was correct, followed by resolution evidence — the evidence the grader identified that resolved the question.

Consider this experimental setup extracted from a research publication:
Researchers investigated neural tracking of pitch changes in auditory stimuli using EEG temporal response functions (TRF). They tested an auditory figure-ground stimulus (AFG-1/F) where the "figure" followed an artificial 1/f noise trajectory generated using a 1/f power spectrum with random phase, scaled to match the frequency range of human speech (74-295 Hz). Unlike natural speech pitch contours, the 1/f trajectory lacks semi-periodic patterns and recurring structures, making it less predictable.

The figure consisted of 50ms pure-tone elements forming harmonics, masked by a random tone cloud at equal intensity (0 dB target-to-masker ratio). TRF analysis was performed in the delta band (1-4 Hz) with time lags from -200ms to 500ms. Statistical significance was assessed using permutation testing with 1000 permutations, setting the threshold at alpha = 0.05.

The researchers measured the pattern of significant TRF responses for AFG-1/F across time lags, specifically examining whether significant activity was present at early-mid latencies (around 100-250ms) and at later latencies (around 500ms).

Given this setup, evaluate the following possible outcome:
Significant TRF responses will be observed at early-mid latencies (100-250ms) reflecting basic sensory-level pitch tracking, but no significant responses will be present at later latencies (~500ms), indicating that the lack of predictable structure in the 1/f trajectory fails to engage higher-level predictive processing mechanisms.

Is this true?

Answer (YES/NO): NO